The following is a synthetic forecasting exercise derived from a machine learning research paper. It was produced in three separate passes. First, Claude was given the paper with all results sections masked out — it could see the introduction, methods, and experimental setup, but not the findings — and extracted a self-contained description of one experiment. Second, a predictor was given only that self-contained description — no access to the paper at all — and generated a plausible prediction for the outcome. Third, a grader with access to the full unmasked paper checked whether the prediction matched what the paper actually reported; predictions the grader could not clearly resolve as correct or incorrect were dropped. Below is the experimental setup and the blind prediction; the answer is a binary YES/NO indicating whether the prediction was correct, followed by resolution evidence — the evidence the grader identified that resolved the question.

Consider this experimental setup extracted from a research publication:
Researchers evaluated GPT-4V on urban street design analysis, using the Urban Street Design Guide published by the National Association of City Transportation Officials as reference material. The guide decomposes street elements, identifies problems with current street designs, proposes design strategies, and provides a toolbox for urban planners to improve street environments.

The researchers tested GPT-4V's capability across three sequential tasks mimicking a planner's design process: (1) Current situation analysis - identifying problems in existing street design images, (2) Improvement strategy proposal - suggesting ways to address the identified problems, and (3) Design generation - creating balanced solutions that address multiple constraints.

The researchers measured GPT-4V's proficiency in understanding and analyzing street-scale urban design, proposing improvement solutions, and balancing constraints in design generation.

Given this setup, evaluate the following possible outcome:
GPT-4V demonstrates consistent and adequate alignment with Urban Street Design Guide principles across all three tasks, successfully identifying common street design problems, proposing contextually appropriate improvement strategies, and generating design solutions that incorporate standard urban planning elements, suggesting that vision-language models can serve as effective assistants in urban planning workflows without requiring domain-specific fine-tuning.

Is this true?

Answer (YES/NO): NO